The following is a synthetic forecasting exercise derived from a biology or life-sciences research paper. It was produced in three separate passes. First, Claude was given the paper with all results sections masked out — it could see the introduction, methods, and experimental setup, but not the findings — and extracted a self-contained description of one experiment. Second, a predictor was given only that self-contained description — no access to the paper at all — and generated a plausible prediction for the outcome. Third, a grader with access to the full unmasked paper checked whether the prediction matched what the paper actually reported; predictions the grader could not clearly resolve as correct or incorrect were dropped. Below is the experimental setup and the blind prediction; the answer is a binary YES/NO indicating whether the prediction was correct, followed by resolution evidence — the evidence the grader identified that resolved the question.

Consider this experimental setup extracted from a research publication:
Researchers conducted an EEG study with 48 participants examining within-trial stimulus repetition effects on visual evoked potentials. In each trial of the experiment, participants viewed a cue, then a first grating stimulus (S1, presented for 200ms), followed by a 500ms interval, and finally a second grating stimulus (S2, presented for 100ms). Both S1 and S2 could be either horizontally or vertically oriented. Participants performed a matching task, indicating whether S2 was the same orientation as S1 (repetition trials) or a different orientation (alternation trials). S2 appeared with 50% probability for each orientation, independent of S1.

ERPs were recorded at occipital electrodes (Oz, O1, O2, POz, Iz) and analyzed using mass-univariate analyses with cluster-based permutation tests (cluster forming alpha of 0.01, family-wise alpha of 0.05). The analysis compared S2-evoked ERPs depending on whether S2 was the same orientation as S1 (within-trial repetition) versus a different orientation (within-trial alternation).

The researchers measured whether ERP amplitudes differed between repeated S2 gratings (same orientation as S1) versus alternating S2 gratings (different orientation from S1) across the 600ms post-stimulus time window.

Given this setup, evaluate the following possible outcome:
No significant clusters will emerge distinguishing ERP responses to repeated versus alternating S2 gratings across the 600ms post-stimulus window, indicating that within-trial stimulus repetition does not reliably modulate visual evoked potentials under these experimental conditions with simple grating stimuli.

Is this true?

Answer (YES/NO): NO